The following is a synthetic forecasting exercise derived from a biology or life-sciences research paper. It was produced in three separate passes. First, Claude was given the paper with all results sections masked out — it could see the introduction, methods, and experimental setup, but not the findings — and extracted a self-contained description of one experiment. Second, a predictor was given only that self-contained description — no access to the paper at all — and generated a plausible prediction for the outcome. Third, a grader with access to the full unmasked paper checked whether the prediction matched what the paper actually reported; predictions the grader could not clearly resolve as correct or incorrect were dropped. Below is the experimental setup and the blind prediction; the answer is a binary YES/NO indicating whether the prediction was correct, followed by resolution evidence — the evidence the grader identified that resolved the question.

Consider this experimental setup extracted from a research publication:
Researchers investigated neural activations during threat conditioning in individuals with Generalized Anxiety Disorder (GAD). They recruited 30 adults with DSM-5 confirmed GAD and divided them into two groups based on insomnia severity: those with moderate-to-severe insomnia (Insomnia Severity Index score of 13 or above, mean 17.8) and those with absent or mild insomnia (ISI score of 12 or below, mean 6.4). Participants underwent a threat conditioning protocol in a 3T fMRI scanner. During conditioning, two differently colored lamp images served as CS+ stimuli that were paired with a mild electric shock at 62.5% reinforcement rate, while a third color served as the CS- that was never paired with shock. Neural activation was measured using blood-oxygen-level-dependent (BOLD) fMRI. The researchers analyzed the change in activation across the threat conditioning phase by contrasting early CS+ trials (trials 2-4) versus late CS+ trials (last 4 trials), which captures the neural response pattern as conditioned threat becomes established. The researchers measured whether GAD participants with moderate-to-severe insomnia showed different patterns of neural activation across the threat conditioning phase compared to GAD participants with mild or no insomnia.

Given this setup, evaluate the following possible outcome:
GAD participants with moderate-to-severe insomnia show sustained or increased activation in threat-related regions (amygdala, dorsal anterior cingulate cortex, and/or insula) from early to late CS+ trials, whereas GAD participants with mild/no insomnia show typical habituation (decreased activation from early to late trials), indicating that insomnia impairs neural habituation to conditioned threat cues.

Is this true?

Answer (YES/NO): NO